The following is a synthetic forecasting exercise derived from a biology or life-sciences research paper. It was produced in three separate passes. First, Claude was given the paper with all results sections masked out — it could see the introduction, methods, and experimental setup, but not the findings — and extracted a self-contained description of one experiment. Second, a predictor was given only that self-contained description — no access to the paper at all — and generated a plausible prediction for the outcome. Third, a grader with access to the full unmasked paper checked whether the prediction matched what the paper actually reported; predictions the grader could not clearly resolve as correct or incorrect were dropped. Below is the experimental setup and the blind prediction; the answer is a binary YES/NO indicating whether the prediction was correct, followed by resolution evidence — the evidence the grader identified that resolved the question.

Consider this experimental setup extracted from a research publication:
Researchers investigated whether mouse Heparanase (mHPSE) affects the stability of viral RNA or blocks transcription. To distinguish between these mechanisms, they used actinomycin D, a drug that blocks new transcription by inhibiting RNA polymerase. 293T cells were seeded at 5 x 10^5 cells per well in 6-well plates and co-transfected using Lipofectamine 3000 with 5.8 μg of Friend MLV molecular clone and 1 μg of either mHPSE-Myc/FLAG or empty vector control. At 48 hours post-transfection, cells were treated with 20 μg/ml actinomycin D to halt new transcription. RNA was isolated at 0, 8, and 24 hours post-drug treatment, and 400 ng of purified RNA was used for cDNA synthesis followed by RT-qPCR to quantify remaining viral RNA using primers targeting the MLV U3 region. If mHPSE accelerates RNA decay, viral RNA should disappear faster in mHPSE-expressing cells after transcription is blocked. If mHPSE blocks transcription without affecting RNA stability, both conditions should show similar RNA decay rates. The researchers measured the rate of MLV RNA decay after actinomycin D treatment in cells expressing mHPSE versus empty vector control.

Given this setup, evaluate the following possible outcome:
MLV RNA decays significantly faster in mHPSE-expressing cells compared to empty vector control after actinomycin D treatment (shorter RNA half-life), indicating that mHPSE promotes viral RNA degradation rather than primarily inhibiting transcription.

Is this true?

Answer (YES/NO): NO